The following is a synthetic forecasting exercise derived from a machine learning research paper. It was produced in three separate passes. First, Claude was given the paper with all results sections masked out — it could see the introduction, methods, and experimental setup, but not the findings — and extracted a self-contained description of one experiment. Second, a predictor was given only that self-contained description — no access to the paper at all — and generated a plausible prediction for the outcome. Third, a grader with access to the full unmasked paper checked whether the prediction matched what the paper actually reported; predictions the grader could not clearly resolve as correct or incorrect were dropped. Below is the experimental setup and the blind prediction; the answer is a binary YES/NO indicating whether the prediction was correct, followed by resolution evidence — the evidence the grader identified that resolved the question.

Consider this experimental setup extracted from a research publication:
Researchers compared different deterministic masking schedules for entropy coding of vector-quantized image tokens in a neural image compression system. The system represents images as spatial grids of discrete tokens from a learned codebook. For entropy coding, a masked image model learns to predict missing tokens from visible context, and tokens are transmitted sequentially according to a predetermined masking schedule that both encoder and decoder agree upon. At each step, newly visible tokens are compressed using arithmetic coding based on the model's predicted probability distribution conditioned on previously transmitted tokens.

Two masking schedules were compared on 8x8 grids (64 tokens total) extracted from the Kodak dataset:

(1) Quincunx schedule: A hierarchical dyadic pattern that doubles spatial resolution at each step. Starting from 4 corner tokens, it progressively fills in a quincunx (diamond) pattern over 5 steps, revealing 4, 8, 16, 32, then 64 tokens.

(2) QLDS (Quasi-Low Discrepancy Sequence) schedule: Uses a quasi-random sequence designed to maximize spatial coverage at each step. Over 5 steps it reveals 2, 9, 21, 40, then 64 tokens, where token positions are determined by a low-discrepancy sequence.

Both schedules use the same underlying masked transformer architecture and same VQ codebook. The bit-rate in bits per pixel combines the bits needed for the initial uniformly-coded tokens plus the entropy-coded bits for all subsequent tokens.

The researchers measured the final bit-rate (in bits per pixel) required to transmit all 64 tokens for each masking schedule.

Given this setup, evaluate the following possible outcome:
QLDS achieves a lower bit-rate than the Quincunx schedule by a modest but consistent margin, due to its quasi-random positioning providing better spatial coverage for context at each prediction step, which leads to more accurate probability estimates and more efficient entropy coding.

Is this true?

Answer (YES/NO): NO